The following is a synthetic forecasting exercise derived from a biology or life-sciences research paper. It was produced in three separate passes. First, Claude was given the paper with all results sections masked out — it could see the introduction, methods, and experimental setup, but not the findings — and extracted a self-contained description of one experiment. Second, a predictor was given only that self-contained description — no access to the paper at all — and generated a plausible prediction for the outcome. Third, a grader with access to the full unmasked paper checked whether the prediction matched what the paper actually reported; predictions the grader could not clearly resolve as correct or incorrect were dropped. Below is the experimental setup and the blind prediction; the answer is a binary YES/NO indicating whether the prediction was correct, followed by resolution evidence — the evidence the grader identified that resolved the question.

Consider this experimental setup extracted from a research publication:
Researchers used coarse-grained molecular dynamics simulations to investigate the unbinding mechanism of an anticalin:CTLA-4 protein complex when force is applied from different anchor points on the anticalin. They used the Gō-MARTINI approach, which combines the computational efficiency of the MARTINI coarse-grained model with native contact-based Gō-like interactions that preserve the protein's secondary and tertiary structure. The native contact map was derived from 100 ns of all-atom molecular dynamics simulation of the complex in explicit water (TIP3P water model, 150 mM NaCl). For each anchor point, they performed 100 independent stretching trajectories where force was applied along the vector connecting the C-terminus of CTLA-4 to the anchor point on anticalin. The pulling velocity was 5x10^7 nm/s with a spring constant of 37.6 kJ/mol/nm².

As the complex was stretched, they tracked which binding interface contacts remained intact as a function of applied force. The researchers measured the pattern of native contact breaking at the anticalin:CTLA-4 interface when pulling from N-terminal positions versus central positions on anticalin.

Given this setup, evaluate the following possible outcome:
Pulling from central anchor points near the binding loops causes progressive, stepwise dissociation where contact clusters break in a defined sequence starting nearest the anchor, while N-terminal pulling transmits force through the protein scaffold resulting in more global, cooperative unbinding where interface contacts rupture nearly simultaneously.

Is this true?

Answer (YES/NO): NO